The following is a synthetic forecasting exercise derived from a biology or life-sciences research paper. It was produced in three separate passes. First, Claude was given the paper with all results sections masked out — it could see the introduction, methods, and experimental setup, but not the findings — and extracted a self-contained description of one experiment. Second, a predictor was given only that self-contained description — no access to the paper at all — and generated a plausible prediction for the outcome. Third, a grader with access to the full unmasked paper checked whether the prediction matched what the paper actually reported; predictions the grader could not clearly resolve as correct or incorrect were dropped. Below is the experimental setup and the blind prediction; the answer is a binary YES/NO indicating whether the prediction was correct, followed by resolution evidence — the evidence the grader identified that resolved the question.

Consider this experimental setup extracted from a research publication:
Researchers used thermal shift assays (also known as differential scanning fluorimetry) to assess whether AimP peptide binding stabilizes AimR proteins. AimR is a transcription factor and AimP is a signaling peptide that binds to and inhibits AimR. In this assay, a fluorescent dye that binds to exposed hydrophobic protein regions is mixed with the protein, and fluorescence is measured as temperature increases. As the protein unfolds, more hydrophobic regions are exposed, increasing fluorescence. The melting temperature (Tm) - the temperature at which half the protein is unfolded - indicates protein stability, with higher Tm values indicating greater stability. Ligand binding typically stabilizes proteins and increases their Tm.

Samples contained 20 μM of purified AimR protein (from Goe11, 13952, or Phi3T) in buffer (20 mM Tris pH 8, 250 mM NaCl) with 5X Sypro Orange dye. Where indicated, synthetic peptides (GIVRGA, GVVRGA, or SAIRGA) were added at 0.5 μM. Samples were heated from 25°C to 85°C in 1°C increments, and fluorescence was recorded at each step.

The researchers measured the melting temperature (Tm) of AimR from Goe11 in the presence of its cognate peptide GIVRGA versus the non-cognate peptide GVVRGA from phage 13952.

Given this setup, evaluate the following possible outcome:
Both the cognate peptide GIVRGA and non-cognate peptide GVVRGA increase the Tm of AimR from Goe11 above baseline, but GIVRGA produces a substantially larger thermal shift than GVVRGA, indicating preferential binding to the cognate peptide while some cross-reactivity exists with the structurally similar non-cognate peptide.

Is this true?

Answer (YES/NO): NO